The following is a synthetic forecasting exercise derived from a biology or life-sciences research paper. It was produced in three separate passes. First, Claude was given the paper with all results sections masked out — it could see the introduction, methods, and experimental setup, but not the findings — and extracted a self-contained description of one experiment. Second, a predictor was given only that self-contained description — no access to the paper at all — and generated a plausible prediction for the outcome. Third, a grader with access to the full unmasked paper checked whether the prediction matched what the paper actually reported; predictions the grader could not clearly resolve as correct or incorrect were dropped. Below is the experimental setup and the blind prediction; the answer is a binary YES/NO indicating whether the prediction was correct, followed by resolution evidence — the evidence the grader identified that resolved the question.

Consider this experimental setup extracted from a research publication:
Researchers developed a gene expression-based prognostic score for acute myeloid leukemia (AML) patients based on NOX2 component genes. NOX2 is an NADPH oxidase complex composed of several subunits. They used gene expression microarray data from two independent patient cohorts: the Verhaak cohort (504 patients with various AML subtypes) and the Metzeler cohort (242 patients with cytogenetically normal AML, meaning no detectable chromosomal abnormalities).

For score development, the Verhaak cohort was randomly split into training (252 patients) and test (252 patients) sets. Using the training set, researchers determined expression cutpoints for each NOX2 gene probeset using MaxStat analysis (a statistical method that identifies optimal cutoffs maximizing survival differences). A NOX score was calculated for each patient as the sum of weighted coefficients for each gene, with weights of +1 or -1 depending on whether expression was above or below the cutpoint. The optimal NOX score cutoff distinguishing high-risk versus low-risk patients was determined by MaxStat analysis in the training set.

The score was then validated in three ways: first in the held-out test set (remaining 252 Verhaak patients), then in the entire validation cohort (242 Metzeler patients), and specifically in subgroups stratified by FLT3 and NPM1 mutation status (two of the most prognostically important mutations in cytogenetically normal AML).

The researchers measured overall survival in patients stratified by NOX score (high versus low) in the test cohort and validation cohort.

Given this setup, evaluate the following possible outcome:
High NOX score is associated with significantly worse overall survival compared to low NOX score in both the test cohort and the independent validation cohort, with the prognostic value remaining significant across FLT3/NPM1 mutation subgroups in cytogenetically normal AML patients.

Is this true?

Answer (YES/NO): NO